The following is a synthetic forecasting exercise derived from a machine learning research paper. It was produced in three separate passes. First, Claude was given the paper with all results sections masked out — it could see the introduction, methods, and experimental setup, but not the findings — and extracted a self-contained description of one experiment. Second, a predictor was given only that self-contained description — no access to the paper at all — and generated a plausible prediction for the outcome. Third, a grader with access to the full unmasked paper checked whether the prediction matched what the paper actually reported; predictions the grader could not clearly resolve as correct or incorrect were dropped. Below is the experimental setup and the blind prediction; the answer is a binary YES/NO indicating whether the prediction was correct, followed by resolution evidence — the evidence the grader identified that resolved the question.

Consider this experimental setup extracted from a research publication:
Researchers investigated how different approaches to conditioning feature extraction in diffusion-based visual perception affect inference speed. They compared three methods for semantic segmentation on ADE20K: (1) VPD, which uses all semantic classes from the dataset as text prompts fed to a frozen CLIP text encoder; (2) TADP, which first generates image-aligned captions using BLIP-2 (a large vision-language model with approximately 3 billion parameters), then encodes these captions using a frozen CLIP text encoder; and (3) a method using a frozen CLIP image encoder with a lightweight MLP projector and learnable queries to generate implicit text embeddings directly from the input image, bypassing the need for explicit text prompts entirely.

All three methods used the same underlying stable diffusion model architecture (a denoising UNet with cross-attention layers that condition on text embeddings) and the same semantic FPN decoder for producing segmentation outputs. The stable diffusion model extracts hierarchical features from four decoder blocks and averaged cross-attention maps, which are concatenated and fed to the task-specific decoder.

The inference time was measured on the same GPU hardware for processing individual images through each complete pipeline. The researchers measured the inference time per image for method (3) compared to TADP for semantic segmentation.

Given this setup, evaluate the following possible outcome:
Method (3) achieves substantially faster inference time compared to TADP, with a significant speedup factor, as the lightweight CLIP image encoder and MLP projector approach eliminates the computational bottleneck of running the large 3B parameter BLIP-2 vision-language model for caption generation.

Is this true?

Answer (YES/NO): YES